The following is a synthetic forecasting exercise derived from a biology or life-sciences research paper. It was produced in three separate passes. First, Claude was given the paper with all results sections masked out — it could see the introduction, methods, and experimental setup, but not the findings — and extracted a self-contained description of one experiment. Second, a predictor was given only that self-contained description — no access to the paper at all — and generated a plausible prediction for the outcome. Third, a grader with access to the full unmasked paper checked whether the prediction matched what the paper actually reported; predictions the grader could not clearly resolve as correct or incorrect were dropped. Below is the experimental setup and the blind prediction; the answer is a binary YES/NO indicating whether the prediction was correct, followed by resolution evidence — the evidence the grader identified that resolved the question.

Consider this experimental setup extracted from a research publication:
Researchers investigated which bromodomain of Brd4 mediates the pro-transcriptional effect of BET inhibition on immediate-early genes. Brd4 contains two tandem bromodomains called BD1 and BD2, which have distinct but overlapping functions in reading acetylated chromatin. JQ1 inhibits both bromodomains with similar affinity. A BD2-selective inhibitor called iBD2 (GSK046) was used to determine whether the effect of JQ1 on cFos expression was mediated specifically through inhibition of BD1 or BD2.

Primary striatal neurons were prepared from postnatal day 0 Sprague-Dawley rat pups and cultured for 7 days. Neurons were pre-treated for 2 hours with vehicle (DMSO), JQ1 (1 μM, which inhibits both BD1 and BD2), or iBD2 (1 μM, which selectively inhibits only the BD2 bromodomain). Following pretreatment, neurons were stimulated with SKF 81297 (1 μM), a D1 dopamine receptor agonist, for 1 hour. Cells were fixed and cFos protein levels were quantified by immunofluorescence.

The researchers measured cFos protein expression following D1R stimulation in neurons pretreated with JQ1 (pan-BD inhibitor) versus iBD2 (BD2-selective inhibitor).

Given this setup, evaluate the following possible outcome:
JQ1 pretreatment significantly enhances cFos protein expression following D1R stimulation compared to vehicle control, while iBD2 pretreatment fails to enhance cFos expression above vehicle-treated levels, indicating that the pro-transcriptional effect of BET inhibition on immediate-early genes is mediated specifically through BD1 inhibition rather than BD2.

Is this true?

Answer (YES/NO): YES